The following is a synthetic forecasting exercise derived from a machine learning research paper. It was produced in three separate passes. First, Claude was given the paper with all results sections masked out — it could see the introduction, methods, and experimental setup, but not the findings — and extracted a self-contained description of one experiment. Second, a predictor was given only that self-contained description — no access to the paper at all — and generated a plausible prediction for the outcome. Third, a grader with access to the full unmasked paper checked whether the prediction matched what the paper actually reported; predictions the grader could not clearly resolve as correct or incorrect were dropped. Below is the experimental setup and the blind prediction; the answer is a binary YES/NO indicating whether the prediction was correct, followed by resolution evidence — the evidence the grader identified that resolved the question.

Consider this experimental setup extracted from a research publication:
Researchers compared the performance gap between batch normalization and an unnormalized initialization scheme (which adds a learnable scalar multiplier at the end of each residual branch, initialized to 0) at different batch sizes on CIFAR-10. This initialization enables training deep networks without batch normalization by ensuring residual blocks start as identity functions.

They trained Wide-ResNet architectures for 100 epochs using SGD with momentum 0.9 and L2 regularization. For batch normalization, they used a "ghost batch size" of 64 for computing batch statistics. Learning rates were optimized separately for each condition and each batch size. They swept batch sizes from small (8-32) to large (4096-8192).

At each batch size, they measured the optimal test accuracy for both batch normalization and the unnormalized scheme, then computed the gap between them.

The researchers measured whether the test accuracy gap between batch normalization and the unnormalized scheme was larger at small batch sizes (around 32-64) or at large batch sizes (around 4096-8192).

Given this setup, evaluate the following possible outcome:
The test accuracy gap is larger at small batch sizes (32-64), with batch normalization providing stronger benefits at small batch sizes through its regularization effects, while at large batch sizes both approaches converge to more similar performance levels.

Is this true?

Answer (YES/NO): NO